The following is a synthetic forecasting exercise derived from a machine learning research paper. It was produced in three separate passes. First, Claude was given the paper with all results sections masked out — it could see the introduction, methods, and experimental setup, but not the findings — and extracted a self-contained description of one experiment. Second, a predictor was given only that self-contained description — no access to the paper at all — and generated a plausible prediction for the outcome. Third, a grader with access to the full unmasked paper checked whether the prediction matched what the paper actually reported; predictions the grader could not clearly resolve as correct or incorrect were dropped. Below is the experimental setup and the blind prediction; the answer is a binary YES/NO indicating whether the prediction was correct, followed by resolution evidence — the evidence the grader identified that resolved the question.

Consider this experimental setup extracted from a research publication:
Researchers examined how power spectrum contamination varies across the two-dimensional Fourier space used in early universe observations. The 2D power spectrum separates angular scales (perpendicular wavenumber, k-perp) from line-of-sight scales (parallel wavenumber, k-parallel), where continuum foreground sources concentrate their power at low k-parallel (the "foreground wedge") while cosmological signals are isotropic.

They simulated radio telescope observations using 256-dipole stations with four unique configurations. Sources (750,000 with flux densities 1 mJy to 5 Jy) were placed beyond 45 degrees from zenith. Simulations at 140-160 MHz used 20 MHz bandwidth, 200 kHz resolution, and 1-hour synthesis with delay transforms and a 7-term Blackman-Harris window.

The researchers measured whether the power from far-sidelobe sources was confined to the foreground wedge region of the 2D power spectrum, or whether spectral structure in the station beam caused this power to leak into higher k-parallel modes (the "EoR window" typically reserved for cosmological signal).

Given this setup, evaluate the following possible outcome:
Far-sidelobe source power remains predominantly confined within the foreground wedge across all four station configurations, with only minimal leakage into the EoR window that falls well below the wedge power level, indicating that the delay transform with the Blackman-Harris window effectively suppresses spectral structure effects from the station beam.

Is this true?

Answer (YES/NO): NO